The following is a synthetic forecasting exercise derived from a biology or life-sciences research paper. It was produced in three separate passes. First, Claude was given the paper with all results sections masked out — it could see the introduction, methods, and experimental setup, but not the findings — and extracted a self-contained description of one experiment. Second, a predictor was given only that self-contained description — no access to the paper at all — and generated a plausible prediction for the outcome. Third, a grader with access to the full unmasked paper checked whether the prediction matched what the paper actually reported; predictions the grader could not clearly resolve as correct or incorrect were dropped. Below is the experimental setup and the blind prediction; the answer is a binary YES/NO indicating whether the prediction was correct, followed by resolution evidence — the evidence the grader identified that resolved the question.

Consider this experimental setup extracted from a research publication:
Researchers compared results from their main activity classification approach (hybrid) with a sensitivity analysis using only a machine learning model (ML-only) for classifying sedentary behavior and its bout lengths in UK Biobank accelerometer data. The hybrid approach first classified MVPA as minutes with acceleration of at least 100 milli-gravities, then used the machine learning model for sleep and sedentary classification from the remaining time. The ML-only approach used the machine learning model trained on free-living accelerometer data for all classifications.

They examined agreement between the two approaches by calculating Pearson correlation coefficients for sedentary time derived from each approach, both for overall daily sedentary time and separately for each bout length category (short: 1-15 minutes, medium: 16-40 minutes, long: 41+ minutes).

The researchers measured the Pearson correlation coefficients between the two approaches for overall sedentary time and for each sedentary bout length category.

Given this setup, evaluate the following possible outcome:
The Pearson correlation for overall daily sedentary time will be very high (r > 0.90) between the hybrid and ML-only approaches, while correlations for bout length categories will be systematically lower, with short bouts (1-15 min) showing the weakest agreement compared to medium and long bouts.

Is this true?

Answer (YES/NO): YES